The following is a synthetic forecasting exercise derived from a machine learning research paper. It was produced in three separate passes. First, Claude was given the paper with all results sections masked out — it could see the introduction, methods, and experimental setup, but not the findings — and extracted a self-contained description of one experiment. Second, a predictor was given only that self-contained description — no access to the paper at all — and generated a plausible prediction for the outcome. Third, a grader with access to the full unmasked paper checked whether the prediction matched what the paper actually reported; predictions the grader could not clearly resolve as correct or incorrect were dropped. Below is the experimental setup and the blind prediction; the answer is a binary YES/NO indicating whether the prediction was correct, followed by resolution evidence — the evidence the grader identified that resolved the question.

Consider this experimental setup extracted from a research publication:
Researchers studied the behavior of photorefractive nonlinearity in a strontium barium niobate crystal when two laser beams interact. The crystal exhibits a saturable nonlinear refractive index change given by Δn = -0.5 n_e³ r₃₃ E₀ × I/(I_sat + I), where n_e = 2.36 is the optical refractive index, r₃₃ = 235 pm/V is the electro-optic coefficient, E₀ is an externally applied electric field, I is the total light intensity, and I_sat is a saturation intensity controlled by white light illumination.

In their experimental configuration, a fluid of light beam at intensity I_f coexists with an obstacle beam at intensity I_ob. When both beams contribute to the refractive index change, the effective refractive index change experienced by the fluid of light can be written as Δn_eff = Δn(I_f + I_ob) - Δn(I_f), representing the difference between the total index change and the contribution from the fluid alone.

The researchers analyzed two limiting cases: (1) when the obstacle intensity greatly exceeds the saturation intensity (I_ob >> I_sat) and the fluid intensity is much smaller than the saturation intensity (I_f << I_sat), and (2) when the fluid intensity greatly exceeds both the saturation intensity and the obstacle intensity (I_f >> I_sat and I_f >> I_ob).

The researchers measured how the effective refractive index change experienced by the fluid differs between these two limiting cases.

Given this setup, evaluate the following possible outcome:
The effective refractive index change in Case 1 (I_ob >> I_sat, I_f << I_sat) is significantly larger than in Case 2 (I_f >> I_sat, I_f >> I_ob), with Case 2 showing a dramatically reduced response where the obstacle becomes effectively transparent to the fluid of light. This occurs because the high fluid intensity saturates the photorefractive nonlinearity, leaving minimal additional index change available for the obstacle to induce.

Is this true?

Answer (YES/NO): YES